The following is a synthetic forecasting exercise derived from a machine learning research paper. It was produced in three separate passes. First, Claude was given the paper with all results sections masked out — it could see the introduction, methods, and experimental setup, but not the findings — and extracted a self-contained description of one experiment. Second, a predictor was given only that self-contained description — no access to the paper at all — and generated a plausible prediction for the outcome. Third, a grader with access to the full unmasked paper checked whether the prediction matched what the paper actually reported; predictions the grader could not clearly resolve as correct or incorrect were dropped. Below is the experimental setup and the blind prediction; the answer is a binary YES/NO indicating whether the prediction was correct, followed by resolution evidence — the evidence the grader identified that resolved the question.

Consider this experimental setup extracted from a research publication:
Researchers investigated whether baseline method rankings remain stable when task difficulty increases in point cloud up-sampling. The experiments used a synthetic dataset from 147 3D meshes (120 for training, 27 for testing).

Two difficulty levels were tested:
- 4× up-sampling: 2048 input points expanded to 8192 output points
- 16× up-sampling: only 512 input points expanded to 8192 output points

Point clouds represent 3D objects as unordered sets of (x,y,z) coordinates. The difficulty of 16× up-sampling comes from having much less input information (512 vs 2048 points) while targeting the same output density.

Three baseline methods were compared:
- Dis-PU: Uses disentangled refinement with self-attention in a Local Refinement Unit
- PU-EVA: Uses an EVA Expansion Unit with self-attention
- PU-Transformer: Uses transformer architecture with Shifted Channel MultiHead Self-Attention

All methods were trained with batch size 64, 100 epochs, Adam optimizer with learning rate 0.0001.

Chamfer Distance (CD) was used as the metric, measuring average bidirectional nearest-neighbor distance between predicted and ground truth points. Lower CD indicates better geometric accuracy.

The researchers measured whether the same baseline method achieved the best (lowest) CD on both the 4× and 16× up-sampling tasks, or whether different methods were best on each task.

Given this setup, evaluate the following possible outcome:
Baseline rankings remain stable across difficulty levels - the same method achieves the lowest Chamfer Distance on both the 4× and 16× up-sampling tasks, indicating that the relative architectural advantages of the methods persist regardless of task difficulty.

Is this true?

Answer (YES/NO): NO